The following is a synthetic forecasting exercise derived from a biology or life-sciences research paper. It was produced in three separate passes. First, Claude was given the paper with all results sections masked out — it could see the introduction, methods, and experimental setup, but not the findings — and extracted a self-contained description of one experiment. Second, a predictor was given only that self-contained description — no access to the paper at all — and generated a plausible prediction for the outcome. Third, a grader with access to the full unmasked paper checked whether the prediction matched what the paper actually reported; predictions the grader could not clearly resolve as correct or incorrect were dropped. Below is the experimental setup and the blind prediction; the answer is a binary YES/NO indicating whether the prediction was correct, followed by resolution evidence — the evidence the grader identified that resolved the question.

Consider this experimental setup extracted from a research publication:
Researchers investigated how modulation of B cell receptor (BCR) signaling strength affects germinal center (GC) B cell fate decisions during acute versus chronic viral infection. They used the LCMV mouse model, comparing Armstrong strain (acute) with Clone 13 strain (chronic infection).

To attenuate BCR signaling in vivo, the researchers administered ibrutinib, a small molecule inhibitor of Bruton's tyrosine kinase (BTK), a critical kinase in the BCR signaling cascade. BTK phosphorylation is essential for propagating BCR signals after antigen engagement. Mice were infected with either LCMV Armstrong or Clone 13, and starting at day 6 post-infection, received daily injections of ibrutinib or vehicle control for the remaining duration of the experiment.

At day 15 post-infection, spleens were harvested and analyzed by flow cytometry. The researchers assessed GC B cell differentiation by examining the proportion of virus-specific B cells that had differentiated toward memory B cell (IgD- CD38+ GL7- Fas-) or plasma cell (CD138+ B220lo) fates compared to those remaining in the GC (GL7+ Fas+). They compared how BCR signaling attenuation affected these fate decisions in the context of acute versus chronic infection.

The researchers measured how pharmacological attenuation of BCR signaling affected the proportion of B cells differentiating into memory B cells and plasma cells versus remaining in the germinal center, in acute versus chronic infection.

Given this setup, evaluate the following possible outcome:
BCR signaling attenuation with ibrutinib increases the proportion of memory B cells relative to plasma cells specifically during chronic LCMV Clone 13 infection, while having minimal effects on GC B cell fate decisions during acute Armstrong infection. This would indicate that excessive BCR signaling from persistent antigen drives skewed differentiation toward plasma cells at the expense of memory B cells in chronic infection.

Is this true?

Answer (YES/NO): NO